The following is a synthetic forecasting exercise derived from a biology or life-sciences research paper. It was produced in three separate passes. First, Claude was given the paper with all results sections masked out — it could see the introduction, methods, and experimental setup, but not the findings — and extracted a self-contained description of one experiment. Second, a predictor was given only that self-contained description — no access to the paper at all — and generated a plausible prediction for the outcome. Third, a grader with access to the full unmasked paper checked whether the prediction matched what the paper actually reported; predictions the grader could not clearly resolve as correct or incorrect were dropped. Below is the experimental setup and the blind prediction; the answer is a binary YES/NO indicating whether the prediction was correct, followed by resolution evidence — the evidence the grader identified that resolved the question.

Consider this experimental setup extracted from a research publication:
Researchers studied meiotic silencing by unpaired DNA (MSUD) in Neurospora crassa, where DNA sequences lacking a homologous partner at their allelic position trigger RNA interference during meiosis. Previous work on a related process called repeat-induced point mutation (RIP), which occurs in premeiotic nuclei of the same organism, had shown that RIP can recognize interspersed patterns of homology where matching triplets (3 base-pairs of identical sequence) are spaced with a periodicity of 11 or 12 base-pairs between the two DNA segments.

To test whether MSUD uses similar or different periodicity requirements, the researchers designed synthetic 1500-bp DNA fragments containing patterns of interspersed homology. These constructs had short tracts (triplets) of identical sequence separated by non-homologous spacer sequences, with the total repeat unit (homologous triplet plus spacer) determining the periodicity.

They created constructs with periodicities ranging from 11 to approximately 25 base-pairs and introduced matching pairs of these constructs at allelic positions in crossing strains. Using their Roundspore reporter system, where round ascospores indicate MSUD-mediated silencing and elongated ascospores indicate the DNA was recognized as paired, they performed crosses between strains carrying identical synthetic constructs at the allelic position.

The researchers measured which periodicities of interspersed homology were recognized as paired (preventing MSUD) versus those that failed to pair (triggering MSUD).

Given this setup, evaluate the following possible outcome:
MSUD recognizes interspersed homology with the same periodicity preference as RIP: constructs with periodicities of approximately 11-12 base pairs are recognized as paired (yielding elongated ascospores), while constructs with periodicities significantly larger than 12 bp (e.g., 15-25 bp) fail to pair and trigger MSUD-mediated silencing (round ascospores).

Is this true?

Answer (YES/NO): NO